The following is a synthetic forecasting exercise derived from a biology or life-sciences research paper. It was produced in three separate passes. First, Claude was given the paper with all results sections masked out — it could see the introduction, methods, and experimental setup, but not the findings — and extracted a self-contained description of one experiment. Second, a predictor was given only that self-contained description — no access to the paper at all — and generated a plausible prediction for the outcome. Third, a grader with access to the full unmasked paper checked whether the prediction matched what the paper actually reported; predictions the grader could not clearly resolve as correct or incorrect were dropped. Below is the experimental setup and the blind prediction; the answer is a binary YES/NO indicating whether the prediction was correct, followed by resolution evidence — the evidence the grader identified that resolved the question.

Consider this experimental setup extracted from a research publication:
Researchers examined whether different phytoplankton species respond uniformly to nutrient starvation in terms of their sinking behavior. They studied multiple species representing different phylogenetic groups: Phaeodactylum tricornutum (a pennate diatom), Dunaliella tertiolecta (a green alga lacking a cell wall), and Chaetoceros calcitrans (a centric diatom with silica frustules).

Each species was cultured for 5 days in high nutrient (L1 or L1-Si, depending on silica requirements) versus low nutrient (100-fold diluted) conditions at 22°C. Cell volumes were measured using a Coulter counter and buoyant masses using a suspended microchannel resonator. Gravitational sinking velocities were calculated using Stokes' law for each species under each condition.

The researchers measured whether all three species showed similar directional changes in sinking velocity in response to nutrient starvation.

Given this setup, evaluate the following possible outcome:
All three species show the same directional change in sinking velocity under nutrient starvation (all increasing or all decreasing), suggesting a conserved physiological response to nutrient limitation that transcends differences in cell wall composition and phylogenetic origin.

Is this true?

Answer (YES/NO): NO